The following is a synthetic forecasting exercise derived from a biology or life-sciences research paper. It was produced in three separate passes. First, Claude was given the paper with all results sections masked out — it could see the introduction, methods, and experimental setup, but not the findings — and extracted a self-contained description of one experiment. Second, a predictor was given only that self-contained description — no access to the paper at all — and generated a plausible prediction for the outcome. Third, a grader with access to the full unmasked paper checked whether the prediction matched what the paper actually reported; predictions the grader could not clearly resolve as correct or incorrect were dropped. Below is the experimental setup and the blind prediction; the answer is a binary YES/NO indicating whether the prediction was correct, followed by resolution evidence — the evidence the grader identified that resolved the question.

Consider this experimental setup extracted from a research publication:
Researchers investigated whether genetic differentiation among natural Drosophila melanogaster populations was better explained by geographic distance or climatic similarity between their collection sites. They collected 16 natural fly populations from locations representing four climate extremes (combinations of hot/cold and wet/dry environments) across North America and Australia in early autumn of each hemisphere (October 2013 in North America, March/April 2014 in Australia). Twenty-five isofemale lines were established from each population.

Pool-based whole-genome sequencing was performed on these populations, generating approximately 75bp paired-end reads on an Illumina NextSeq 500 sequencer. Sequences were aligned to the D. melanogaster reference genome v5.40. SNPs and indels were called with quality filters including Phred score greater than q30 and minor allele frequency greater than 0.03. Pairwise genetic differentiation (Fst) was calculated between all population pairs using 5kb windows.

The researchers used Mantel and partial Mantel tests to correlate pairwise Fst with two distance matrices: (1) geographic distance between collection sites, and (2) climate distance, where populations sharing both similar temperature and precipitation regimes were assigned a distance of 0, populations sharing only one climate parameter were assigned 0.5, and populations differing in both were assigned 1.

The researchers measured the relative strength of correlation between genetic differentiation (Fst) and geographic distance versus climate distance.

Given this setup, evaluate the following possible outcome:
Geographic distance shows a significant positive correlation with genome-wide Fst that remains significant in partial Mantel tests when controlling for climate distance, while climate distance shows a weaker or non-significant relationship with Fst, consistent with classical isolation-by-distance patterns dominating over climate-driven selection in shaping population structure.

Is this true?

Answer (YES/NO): NO